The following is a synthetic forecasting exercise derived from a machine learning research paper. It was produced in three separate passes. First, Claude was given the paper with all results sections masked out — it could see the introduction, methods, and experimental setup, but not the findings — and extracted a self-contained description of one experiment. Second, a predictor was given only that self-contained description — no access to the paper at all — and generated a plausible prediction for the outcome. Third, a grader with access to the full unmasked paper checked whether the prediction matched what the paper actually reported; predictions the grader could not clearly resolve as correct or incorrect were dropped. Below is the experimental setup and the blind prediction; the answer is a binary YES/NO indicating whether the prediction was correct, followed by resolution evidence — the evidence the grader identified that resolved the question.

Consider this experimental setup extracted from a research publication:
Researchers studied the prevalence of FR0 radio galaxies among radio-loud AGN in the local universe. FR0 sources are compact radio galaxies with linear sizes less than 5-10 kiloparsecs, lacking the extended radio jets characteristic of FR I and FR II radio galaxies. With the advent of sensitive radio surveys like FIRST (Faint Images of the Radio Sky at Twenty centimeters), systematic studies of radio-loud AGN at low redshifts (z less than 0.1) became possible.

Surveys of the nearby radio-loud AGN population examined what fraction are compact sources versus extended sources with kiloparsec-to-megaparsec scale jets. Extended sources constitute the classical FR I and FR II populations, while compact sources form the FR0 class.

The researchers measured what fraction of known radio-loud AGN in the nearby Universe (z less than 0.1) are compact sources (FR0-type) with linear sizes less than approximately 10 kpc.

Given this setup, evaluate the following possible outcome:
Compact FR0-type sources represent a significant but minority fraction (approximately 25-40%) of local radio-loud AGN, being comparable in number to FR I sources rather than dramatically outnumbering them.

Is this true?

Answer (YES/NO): NO